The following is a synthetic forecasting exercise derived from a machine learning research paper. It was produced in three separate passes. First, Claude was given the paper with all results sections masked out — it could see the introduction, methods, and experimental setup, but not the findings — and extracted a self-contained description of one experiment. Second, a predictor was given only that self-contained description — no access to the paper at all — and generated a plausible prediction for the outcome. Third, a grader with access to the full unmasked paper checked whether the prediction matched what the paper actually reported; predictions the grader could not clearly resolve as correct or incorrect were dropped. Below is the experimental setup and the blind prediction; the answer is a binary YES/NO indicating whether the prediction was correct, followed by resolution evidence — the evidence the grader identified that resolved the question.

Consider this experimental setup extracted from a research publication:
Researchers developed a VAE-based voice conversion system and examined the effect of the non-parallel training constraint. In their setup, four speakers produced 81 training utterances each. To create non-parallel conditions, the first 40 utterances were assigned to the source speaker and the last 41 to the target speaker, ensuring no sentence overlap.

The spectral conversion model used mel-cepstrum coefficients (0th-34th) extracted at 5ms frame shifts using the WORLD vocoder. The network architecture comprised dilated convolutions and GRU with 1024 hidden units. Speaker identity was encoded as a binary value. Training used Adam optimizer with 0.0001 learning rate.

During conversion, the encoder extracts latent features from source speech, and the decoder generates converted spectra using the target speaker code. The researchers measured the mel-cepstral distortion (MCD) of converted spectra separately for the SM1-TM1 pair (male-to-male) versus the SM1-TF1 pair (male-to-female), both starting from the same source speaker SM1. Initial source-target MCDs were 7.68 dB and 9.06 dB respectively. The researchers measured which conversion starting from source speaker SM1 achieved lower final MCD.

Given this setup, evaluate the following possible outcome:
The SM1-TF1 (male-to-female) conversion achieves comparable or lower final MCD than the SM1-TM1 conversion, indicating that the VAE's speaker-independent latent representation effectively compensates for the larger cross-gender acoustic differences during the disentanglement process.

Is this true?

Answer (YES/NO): NO